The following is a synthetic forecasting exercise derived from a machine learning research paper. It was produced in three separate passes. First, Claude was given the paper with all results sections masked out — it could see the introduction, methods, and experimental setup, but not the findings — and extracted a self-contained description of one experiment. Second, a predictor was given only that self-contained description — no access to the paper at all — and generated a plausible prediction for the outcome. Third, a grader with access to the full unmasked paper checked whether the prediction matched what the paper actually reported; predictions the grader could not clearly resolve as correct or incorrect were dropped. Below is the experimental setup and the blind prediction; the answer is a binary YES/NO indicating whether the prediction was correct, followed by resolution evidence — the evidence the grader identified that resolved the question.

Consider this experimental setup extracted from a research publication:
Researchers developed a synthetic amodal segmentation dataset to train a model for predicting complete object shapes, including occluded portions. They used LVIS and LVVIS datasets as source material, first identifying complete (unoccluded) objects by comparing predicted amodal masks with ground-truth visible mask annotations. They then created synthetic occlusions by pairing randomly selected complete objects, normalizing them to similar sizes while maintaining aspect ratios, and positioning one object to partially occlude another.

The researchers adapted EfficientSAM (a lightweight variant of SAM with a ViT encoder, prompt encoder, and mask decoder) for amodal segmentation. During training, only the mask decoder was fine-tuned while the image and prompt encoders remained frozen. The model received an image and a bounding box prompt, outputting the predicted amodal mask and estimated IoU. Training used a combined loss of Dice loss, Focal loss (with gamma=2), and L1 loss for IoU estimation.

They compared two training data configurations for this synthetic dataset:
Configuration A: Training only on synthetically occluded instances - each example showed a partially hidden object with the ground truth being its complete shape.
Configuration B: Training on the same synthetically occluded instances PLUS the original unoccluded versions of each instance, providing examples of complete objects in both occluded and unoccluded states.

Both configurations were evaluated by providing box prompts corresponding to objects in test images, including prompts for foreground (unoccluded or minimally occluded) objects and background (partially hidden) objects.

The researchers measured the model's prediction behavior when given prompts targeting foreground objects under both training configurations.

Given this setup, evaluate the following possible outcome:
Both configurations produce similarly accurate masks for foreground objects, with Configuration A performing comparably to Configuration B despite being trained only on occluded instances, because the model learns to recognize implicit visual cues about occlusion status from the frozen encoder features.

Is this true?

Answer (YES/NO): NO